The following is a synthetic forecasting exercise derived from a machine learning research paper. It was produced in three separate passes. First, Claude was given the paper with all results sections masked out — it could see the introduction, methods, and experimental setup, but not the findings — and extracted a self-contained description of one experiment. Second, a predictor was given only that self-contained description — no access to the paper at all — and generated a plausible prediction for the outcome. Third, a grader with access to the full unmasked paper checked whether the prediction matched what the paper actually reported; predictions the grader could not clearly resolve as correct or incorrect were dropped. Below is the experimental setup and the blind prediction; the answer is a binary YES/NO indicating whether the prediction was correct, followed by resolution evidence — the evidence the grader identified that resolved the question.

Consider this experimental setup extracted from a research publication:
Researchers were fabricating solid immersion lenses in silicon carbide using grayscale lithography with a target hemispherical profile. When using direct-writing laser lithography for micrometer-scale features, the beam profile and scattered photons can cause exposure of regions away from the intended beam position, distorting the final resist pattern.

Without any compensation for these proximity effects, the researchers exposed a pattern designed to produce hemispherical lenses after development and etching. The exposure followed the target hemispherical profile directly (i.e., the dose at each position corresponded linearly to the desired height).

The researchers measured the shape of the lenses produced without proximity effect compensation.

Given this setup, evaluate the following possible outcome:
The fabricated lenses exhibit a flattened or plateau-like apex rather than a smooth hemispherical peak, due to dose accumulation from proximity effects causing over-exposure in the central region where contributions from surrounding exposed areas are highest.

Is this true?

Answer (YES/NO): NO